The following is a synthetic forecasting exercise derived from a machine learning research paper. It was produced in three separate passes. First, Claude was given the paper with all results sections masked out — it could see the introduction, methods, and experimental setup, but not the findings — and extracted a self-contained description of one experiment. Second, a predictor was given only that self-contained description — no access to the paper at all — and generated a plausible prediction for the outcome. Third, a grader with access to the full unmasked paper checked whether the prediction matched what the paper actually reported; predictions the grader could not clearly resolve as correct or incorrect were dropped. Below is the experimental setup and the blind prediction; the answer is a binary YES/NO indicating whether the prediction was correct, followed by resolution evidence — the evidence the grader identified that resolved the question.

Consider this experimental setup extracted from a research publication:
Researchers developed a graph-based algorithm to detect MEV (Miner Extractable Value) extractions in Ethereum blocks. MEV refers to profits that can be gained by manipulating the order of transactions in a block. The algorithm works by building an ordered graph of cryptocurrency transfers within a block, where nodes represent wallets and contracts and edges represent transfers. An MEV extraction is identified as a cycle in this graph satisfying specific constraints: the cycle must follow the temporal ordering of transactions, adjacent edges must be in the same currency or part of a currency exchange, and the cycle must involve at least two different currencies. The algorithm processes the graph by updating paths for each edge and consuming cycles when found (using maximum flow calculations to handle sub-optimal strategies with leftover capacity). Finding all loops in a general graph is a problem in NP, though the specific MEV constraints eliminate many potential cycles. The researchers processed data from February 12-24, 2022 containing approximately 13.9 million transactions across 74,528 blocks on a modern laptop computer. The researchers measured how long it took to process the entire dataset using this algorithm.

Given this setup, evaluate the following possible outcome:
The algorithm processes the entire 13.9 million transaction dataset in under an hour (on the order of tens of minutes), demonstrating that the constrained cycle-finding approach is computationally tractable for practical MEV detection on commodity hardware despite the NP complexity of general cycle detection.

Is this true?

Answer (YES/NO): YES